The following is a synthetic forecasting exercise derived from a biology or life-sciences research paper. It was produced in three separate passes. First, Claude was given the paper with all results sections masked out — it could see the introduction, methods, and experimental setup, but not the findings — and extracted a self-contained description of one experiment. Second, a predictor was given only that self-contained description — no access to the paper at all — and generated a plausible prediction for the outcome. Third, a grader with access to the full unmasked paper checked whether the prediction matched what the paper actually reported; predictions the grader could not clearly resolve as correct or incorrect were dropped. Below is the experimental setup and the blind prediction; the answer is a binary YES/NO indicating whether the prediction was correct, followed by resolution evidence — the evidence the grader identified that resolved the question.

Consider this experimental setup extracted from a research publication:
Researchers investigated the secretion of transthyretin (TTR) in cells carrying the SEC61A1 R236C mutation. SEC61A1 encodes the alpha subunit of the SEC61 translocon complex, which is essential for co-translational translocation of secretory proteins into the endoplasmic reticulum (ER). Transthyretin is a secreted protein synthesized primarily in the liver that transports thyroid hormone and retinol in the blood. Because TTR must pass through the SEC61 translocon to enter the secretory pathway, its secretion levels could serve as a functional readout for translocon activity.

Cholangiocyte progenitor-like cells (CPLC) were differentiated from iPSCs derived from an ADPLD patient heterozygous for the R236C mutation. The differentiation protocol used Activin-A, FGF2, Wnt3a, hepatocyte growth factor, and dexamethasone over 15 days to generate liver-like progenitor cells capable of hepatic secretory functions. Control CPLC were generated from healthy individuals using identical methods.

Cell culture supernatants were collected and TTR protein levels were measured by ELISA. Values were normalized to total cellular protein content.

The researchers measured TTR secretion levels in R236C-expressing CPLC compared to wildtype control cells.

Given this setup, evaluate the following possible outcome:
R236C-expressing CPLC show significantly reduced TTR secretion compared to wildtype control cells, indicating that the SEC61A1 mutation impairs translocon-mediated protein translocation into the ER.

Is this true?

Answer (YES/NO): YES